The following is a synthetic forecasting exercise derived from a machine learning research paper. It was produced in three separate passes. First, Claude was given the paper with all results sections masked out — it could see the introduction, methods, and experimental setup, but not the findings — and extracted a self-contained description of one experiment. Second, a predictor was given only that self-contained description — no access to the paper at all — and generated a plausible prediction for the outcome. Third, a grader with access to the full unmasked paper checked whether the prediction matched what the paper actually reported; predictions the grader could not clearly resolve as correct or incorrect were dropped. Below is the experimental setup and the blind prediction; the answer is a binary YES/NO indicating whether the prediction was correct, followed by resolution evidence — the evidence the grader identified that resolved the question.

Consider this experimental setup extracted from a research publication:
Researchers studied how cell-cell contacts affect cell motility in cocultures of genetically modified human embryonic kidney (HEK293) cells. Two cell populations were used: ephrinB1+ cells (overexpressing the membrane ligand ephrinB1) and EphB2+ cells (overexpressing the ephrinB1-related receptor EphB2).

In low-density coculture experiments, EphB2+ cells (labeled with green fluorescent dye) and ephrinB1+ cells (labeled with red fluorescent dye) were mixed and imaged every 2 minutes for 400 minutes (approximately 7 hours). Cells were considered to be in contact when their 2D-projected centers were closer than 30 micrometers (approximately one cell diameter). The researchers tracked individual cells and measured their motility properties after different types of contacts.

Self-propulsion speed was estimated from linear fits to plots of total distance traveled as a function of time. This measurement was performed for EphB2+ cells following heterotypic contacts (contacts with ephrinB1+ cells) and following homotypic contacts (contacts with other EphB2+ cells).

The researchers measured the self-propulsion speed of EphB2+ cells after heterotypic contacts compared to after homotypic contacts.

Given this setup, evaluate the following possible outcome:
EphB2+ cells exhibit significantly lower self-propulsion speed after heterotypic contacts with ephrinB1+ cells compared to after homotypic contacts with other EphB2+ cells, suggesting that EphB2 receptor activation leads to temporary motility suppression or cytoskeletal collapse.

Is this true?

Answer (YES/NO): NO